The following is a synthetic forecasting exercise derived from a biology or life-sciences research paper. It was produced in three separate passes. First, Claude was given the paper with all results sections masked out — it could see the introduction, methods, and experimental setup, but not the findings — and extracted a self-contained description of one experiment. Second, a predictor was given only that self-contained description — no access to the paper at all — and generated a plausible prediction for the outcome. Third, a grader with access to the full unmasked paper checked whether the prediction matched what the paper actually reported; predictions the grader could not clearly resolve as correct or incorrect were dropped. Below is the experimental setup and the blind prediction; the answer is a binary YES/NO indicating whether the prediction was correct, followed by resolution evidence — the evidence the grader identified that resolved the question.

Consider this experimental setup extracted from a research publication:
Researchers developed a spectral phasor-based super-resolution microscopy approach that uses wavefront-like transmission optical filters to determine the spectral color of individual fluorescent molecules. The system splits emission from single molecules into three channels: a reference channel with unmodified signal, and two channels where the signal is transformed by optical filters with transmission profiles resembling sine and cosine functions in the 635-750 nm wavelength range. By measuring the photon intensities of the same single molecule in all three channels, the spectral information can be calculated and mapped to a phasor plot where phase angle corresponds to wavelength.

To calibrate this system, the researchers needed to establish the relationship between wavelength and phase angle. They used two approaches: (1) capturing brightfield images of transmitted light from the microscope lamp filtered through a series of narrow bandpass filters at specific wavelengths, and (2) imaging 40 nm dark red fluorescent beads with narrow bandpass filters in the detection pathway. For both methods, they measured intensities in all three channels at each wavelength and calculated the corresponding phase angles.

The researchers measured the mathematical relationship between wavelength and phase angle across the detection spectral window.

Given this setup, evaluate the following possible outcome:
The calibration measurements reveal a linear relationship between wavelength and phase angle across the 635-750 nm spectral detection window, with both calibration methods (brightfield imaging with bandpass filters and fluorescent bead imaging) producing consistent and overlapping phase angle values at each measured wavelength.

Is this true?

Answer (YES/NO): NO